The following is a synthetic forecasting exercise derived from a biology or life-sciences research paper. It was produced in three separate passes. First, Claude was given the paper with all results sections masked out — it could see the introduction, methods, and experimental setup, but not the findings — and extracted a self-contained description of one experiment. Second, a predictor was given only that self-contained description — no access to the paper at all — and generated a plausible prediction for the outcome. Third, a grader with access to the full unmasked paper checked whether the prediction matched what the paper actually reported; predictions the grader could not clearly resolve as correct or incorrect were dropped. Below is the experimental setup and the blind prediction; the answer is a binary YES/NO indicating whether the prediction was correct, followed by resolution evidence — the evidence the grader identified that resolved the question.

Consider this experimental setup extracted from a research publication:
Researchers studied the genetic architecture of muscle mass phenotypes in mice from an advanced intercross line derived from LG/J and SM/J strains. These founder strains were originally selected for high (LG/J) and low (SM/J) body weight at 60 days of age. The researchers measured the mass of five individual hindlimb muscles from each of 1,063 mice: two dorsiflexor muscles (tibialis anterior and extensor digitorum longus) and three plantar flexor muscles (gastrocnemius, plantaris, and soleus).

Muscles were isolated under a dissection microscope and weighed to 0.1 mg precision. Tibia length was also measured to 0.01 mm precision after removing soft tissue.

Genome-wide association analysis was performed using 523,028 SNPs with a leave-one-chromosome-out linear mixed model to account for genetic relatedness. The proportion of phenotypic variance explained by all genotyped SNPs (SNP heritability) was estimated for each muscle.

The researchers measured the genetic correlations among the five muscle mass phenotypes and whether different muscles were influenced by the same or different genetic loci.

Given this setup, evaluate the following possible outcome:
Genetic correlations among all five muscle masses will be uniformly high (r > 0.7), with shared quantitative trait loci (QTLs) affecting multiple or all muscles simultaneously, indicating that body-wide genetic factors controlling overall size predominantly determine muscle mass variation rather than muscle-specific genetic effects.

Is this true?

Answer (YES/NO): NO